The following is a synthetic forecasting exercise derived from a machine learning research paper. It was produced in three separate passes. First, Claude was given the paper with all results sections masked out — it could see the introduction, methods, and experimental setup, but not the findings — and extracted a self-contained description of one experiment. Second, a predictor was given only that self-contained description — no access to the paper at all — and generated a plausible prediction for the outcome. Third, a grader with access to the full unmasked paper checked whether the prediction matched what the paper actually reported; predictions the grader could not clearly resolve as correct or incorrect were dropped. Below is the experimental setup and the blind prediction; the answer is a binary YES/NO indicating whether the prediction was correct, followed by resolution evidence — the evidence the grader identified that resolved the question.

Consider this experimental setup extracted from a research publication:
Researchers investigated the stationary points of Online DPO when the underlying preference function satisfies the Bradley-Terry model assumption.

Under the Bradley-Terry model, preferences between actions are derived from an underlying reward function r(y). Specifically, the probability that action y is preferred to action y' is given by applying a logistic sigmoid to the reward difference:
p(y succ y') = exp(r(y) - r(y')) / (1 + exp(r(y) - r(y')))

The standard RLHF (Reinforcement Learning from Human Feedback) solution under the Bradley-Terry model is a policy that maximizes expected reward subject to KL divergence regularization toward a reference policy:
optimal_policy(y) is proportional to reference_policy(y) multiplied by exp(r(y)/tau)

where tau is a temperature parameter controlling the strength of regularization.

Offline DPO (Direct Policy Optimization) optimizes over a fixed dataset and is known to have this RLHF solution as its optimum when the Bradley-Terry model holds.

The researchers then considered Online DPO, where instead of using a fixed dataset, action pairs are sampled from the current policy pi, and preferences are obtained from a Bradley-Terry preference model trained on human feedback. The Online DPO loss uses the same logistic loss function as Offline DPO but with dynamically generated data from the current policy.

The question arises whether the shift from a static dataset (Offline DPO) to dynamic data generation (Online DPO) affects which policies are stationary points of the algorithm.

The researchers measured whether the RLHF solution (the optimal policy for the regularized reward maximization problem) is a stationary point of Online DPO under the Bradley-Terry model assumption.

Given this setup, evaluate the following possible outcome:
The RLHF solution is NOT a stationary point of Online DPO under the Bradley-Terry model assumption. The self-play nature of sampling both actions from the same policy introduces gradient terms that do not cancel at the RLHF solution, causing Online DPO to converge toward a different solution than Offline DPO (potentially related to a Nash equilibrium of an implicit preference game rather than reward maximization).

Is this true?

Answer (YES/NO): NO